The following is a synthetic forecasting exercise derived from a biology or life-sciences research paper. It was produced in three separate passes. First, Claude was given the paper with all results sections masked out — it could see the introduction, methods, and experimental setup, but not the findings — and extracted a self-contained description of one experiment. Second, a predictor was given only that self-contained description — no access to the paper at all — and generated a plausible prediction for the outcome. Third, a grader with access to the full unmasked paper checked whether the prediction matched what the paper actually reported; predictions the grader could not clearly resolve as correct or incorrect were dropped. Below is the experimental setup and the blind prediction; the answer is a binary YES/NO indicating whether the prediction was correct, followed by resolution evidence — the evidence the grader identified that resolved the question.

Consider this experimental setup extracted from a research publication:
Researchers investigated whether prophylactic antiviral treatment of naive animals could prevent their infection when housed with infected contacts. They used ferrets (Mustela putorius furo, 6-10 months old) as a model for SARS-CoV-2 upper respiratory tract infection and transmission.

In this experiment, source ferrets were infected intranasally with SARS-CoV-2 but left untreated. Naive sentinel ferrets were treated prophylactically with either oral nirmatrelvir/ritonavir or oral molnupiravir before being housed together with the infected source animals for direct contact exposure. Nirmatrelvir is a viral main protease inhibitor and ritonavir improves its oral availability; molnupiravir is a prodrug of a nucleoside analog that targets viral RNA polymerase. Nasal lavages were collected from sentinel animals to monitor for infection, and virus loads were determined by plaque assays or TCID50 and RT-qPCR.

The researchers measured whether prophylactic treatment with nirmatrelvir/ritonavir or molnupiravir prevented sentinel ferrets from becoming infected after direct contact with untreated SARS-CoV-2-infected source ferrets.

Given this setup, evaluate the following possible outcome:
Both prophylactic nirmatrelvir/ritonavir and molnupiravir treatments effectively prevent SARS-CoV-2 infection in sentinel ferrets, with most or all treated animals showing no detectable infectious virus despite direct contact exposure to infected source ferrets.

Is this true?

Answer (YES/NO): NO